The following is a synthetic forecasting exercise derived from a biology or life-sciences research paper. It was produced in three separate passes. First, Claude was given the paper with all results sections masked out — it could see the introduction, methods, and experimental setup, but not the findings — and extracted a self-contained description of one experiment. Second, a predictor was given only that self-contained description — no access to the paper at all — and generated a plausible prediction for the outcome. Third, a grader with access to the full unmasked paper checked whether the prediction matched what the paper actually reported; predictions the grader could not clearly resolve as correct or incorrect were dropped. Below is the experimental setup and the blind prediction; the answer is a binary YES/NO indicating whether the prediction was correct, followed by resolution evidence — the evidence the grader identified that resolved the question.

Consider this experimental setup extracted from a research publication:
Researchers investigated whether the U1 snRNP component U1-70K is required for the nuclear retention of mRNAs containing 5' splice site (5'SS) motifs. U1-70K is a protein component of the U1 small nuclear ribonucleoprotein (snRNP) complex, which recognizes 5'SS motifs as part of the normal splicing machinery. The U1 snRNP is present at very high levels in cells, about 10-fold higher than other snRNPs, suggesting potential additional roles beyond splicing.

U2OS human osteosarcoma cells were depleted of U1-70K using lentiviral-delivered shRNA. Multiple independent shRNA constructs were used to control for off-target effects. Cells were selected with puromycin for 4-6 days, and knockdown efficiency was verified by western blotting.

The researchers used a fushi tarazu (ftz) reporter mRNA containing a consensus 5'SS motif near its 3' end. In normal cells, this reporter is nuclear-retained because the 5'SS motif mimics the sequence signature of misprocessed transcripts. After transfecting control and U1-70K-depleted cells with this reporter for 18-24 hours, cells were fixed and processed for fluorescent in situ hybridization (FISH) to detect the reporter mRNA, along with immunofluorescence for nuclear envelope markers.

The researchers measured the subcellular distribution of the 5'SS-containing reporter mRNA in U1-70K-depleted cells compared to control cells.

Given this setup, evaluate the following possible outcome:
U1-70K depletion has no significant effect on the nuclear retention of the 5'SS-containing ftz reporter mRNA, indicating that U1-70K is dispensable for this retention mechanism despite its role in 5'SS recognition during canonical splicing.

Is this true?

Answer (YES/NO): NO